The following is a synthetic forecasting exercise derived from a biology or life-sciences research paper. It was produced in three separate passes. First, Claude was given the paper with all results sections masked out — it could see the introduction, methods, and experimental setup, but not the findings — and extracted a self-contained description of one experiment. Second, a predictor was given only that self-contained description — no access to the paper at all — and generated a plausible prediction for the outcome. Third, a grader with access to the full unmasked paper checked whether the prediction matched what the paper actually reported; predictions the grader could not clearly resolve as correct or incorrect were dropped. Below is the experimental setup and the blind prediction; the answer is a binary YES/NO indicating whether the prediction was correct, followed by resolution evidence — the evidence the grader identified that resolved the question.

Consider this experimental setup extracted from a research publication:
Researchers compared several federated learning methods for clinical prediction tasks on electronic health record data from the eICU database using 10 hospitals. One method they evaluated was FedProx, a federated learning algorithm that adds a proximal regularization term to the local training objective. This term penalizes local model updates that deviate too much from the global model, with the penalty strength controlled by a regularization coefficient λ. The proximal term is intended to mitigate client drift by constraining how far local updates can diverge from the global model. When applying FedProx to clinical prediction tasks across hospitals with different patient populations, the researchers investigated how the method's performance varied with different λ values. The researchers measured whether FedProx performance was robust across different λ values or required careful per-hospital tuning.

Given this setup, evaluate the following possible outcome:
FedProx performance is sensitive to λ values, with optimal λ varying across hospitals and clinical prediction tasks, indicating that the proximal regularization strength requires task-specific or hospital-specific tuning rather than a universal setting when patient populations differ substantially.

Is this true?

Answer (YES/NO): YES